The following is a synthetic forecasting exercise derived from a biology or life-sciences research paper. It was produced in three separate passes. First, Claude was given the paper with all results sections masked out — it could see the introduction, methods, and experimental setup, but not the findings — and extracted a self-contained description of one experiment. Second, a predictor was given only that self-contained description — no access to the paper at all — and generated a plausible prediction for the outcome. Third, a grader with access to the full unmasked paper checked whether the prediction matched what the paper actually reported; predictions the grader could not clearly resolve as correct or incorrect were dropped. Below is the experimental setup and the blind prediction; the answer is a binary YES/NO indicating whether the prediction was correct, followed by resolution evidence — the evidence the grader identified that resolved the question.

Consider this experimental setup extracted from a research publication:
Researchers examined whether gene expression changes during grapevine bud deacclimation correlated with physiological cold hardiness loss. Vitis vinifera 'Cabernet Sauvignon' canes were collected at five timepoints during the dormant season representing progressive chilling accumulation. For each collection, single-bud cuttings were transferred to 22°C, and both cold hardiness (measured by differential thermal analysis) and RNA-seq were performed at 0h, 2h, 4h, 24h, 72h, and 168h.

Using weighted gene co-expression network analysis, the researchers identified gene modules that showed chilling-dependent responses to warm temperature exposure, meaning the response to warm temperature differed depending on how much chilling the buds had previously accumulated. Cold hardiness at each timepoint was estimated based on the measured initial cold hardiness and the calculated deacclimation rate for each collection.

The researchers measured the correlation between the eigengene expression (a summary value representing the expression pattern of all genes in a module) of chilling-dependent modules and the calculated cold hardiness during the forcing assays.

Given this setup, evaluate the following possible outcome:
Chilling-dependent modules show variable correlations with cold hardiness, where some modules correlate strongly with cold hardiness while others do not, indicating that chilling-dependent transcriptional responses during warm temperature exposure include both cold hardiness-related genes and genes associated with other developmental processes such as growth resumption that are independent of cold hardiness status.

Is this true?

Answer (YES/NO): NO